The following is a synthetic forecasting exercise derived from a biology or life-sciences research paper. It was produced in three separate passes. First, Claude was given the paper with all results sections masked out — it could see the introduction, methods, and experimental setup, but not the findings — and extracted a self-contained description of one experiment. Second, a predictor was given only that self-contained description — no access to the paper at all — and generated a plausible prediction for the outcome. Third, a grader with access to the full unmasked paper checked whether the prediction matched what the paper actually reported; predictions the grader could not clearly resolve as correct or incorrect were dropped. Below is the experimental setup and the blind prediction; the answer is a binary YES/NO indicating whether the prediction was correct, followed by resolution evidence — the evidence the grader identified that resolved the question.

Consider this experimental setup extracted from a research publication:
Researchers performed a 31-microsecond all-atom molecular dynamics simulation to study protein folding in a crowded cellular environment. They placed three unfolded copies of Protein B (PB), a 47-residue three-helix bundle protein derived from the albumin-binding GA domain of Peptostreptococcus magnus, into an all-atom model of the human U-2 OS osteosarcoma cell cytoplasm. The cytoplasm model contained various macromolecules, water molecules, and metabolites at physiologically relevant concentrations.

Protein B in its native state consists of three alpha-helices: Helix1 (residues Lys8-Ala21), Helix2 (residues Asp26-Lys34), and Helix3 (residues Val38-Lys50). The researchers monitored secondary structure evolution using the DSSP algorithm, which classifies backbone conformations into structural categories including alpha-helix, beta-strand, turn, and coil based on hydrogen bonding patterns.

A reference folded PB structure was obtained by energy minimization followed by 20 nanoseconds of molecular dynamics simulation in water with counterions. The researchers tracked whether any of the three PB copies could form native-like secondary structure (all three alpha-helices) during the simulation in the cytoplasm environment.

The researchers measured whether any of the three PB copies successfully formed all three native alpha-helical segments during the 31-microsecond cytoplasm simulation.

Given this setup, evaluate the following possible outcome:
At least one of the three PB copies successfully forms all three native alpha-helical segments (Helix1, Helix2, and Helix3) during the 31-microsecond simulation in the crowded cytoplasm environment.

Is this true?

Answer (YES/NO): YES